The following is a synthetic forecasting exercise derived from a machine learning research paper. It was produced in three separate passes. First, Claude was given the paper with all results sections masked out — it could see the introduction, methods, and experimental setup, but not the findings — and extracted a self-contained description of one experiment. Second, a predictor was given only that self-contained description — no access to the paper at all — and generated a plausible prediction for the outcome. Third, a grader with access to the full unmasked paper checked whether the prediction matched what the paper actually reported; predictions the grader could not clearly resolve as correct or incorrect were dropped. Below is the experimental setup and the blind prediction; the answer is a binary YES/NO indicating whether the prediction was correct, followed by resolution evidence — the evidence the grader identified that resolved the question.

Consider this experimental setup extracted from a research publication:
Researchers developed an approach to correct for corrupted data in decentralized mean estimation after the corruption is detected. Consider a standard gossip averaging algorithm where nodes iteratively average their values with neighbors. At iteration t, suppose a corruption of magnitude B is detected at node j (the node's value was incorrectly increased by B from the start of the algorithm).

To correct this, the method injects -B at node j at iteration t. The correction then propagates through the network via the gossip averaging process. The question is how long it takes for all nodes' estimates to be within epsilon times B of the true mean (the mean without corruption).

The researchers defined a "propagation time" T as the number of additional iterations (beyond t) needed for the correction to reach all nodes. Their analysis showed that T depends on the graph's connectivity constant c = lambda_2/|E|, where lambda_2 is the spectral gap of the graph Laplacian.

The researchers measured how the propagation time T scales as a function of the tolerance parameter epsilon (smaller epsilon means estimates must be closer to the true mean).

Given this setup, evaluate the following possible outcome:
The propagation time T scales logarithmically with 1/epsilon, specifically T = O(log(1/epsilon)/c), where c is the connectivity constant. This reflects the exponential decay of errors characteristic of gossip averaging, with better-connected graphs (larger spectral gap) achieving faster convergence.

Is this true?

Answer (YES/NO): YES